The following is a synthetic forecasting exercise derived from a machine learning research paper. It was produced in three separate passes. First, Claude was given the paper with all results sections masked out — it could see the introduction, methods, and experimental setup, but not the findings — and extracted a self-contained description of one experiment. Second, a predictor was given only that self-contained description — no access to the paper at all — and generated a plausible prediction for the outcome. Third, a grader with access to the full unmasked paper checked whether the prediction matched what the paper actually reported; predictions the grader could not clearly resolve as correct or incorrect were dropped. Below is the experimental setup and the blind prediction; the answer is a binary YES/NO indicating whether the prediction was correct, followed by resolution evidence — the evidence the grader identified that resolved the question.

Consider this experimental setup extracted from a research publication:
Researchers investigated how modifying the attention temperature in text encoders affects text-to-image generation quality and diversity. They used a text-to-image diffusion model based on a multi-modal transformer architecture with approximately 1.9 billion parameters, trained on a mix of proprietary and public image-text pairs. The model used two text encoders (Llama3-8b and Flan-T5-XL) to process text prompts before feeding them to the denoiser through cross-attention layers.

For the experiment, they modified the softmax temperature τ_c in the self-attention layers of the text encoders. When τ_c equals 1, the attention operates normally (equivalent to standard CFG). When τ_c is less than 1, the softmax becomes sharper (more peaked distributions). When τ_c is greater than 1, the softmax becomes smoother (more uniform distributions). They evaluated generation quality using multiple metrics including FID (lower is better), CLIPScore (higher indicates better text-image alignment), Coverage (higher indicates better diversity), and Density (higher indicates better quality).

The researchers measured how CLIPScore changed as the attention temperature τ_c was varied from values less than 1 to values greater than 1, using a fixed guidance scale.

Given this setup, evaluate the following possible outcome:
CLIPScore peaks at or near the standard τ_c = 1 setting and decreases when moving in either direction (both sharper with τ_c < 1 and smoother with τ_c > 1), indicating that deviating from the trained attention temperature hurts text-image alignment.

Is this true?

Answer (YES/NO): NO